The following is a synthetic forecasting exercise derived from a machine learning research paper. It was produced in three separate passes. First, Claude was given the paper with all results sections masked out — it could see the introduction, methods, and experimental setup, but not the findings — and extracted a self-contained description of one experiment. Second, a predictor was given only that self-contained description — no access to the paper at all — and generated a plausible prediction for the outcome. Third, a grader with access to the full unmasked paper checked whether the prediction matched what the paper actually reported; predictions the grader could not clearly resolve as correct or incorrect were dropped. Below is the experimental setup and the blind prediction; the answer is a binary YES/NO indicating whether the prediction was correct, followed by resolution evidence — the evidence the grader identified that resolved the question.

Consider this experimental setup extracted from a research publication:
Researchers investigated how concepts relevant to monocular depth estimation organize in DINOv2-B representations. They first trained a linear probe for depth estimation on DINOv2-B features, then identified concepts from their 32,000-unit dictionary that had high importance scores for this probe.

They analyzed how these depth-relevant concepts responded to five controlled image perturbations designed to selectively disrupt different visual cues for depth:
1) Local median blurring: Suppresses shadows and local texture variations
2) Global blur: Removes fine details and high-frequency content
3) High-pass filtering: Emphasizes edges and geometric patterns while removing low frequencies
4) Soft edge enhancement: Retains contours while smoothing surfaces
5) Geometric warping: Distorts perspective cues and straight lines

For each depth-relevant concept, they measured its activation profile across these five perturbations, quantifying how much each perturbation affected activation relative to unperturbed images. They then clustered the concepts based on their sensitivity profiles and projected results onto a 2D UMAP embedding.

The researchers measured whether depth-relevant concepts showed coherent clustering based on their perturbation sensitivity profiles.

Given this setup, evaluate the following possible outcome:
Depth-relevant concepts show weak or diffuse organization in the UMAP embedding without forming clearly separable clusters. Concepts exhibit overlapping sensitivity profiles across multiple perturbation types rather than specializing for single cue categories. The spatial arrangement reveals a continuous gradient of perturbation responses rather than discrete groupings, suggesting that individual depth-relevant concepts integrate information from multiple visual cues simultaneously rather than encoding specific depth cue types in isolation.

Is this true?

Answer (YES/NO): NO